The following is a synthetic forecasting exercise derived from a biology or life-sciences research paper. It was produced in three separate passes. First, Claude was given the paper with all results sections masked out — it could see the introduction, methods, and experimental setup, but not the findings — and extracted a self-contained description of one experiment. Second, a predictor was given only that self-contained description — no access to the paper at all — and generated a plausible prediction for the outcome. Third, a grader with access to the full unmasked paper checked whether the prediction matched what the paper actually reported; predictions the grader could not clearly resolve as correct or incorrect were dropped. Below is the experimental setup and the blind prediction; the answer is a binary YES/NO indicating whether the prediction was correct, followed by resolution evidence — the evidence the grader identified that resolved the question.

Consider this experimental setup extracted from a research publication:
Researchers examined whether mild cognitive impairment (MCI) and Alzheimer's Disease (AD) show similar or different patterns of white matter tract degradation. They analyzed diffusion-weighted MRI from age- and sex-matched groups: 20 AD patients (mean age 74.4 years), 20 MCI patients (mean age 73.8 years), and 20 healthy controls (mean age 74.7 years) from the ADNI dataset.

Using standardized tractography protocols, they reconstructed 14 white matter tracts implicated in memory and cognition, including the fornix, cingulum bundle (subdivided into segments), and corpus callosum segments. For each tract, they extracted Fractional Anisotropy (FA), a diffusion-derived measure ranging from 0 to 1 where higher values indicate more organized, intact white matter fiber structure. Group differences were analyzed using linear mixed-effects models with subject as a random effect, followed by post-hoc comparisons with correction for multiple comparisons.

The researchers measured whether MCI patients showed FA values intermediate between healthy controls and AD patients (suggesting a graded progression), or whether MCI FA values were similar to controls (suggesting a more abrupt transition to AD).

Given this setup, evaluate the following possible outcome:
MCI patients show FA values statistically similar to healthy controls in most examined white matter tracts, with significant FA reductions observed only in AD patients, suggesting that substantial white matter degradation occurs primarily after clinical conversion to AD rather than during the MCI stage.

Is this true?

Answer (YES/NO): YES